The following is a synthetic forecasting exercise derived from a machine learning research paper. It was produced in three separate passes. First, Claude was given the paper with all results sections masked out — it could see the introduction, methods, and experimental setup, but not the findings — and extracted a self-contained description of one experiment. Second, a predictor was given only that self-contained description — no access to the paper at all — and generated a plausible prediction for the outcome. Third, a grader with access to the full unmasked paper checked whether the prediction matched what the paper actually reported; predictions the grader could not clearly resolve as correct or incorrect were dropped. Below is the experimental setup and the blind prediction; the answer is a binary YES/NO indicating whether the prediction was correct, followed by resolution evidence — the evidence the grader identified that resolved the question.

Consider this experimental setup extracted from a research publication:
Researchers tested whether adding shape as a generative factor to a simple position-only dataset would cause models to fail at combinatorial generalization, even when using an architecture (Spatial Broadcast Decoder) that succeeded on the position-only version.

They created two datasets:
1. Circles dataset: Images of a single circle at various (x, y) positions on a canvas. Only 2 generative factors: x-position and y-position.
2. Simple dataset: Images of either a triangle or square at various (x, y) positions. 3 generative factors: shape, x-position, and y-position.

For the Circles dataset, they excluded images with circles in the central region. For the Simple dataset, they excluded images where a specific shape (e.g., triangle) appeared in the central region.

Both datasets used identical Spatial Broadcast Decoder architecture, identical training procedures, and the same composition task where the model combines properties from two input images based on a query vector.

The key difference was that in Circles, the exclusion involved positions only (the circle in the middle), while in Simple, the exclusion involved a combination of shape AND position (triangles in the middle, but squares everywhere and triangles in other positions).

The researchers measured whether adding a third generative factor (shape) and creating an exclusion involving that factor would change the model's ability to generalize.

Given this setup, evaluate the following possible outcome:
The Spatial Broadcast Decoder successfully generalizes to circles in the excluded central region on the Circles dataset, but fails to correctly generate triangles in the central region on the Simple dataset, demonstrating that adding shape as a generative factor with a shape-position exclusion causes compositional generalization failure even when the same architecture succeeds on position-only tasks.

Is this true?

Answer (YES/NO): YES